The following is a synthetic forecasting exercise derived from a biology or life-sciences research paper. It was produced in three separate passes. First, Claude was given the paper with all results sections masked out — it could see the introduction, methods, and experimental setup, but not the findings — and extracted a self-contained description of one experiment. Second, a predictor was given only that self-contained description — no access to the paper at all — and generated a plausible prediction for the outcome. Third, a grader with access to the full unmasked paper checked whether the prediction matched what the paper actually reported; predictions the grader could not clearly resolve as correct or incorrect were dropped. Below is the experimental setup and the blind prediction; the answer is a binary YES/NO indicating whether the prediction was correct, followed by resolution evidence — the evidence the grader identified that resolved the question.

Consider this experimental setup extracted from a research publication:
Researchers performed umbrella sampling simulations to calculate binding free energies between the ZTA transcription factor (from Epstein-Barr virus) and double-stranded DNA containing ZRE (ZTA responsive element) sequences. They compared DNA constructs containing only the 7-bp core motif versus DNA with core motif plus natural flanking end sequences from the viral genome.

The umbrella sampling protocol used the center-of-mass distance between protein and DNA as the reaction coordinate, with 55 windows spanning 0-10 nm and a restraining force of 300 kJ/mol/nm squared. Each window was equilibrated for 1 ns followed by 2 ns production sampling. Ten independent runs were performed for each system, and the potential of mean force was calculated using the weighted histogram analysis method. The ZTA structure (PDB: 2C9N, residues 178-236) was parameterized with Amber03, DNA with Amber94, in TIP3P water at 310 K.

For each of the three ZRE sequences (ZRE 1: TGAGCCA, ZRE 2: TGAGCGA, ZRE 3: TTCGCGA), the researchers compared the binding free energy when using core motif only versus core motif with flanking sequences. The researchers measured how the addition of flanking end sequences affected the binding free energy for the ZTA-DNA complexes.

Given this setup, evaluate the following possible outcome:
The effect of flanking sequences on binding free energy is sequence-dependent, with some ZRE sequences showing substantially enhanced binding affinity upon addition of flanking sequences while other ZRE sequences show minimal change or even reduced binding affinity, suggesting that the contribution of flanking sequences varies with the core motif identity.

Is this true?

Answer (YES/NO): NO